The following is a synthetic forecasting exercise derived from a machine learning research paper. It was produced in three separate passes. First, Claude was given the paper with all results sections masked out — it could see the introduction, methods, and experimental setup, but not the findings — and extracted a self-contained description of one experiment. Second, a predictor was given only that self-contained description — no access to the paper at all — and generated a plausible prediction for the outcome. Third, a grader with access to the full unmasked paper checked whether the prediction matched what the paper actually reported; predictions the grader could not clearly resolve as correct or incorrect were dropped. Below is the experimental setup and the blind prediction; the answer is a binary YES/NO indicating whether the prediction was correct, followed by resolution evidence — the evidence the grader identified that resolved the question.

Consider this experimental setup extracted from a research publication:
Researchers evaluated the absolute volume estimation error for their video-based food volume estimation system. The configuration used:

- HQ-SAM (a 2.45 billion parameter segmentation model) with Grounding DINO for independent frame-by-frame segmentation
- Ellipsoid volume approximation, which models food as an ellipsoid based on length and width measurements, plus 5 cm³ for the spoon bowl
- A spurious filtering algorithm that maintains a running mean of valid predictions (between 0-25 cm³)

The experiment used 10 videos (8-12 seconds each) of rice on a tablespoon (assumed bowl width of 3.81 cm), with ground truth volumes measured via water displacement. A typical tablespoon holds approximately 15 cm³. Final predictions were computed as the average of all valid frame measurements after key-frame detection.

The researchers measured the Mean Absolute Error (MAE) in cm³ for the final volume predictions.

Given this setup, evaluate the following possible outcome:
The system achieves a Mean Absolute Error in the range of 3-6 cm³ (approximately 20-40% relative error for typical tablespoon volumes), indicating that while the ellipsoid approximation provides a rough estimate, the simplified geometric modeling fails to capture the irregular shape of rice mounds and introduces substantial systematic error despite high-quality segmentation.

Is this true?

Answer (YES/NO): NO